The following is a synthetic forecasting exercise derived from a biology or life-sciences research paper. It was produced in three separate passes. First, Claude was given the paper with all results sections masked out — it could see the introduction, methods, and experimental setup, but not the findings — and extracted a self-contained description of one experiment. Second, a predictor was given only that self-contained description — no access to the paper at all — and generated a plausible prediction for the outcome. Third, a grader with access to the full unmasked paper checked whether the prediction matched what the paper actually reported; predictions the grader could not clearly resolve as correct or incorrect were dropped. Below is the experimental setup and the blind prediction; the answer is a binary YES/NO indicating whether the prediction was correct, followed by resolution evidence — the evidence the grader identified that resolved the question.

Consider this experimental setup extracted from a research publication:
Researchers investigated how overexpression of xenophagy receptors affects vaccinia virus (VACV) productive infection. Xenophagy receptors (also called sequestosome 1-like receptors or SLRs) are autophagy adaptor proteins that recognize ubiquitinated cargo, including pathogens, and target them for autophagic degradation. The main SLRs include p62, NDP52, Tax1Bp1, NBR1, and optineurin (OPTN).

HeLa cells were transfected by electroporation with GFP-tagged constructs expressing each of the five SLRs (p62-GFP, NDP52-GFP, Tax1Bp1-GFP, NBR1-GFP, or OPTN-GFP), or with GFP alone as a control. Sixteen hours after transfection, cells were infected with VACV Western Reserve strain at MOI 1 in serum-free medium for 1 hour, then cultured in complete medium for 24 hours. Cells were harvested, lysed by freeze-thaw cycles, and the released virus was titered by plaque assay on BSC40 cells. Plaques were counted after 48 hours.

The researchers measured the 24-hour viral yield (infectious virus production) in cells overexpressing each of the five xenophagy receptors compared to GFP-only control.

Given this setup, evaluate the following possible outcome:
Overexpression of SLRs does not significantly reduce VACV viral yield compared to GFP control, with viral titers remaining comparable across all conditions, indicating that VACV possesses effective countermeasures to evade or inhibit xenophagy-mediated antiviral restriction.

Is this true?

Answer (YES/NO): NO